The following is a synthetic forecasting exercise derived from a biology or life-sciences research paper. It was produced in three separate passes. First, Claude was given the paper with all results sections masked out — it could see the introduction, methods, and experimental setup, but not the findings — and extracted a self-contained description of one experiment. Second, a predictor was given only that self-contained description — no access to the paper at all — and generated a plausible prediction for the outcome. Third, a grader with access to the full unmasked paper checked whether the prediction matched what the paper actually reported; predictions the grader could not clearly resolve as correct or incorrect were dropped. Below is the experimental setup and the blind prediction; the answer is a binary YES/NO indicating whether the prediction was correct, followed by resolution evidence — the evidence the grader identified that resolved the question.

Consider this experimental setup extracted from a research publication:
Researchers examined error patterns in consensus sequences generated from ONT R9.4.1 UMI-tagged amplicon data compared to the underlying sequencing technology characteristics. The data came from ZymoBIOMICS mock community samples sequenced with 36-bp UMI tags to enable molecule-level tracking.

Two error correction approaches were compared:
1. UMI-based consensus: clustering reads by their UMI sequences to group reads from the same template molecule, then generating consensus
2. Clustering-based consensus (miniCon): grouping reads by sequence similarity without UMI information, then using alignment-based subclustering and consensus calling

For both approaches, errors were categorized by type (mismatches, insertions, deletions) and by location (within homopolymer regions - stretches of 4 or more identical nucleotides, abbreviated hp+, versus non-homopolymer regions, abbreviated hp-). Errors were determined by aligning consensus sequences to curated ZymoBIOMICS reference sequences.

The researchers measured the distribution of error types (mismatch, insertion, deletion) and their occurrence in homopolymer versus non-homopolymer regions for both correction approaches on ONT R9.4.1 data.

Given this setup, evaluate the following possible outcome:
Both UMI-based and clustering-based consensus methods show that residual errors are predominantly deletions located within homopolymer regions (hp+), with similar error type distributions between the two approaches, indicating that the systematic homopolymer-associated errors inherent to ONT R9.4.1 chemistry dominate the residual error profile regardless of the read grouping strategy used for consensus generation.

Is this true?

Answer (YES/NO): NO